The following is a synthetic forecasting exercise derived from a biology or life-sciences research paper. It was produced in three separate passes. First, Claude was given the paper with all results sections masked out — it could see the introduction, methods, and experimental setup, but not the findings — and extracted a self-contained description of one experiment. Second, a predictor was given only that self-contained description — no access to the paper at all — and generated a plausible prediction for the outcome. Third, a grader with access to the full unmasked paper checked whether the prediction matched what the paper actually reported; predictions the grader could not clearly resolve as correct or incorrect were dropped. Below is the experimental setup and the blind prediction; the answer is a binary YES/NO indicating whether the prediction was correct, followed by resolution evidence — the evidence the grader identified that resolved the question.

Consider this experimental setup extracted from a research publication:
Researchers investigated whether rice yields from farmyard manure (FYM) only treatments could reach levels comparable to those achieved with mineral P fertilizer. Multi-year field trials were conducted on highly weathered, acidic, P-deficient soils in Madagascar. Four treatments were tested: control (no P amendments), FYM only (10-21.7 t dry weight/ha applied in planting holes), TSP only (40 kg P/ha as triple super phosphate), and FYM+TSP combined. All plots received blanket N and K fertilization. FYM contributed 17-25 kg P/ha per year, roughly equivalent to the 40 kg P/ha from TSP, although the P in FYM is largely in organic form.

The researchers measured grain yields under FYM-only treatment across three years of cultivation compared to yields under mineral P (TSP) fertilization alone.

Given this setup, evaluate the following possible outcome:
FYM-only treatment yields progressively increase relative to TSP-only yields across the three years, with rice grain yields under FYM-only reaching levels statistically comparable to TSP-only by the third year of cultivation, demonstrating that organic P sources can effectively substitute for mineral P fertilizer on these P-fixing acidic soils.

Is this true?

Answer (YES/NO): NO